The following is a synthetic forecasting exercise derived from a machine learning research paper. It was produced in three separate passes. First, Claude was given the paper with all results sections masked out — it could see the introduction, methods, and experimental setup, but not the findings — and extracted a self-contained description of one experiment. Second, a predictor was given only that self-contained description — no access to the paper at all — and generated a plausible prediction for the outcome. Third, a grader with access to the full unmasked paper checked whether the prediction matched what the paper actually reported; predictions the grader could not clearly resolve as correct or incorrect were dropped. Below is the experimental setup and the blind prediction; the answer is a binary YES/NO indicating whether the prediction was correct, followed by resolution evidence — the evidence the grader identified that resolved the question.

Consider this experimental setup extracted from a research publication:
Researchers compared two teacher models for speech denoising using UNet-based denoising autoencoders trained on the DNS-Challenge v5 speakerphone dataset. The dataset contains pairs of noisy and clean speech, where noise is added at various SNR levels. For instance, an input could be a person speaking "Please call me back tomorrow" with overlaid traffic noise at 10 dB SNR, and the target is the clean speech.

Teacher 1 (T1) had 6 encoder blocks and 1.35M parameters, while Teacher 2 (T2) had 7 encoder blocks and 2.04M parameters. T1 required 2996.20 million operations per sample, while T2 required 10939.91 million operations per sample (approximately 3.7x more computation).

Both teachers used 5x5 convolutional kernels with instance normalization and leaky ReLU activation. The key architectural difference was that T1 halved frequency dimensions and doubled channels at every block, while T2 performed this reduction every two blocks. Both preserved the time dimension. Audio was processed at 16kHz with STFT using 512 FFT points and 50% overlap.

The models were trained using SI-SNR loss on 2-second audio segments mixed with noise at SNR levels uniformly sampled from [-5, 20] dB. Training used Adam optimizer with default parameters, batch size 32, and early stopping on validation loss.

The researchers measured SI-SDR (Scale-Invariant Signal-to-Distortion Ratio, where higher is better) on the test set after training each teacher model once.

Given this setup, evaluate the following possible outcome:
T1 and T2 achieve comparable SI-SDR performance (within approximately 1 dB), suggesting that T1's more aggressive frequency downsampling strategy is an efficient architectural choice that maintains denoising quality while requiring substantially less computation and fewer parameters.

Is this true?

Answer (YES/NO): YES